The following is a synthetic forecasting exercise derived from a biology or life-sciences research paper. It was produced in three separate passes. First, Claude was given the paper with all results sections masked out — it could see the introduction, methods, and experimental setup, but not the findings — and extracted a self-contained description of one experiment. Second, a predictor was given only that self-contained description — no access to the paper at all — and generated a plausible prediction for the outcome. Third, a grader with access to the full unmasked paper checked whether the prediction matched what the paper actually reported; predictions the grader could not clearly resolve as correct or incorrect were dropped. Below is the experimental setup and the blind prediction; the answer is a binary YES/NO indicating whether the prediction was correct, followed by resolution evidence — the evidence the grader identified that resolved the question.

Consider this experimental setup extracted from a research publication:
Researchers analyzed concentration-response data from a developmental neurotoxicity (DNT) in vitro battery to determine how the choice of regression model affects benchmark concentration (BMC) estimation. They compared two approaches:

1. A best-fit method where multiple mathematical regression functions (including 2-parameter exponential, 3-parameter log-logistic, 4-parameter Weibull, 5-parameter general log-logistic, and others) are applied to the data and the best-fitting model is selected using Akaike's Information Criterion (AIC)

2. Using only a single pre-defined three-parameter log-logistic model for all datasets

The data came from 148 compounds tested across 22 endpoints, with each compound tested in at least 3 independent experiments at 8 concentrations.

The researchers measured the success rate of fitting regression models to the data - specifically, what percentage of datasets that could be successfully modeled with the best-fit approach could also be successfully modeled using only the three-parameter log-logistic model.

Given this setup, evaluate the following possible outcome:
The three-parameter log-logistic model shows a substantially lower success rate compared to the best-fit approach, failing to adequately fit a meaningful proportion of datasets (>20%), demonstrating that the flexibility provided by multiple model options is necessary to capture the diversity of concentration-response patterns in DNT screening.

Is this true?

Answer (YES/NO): YES